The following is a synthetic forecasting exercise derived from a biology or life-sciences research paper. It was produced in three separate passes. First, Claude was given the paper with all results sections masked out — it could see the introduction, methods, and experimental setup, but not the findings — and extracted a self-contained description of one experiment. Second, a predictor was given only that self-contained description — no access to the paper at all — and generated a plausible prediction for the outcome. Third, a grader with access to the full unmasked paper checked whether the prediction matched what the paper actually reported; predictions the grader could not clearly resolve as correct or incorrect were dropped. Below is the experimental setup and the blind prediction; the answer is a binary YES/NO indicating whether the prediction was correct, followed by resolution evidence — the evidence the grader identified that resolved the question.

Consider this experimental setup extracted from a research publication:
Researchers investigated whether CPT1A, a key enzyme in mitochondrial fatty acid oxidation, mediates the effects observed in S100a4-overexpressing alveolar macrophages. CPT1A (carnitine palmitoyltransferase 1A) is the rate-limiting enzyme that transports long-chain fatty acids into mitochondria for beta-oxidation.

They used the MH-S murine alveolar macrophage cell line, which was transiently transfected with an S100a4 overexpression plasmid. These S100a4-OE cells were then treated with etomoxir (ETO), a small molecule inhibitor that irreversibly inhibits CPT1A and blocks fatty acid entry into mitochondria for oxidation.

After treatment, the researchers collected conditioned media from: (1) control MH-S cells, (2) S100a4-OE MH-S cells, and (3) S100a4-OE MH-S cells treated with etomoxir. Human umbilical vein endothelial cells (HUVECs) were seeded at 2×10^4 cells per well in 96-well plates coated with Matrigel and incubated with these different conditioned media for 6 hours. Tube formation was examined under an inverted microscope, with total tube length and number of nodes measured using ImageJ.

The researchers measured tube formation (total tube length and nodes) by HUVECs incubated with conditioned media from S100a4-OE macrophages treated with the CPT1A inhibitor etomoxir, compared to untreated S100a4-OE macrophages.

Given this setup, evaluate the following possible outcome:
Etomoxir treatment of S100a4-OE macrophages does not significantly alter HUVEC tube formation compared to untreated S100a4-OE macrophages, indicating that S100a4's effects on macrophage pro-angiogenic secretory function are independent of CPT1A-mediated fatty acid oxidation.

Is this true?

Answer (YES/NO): NO